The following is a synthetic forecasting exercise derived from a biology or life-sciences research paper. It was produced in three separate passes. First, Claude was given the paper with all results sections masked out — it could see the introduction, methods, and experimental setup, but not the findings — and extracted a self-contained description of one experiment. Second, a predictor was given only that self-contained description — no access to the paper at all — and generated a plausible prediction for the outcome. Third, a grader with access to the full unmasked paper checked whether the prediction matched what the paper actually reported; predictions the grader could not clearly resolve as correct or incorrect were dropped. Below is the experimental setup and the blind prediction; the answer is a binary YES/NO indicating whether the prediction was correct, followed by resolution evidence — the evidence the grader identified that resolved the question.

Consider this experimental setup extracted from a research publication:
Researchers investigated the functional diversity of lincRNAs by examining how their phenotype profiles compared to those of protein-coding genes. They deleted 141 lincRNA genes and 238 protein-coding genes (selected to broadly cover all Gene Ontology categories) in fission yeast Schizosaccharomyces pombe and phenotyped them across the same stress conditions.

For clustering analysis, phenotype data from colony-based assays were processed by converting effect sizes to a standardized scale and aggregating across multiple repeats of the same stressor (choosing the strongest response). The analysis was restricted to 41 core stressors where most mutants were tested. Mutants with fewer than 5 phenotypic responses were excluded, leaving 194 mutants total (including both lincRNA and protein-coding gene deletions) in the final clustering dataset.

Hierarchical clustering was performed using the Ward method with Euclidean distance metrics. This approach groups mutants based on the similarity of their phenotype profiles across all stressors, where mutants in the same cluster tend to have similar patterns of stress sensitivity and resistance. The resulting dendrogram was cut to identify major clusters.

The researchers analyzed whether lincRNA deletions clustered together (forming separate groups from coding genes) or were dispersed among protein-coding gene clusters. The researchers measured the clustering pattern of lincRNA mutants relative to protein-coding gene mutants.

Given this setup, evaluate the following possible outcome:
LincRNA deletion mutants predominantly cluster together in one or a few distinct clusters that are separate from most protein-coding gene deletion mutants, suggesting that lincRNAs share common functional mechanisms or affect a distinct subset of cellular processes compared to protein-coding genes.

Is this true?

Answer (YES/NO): NO